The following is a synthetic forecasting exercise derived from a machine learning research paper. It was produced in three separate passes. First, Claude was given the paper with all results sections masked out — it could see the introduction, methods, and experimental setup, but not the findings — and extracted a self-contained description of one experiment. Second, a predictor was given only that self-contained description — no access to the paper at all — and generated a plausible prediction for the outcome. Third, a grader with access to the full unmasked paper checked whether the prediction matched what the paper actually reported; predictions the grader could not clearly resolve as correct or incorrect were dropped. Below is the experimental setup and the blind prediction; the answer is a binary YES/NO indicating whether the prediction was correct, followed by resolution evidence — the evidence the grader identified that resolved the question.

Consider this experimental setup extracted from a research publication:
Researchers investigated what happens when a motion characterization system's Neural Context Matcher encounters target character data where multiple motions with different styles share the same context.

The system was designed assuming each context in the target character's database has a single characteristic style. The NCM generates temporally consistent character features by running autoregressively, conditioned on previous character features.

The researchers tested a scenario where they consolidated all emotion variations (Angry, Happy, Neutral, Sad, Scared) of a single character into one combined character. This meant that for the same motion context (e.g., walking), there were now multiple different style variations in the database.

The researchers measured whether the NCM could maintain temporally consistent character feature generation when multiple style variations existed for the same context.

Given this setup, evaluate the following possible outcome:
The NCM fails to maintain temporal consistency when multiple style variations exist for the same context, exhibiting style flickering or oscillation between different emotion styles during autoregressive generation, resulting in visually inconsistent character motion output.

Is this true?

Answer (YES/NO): YES